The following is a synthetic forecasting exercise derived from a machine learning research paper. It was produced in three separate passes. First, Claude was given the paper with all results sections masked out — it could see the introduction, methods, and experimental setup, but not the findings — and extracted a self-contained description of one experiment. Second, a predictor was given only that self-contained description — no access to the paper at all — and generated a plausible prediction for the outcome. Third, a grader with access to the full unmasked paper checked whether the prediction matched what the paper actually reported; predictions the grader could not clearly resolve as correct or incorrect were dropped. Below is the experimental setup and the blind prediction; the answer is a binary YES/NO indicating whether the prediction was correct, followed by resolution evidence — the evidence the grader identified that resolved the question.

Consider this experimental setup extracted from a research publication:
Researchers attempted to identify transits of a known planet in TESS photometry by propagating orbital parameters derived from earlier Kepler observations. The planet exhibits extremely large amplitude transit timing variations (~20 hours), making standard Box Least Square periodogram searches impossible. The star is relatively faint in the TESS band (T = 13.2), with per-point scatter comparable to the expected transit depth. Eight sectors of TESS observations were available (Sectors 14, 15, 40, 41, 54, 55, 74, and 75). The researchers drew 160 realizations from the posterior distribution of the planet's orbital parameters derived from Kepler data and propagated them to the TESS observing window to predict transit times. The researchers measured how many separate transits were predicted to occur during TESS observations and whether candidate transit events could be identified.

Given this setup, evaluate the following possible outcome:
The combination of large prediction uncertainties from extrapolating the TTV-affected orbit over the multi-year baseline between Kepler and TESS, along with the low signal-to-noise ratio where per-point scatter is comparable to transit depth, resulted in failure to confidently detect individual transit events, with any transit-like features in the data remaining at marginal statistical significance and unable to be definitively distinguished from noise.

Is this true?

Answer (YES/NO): YES